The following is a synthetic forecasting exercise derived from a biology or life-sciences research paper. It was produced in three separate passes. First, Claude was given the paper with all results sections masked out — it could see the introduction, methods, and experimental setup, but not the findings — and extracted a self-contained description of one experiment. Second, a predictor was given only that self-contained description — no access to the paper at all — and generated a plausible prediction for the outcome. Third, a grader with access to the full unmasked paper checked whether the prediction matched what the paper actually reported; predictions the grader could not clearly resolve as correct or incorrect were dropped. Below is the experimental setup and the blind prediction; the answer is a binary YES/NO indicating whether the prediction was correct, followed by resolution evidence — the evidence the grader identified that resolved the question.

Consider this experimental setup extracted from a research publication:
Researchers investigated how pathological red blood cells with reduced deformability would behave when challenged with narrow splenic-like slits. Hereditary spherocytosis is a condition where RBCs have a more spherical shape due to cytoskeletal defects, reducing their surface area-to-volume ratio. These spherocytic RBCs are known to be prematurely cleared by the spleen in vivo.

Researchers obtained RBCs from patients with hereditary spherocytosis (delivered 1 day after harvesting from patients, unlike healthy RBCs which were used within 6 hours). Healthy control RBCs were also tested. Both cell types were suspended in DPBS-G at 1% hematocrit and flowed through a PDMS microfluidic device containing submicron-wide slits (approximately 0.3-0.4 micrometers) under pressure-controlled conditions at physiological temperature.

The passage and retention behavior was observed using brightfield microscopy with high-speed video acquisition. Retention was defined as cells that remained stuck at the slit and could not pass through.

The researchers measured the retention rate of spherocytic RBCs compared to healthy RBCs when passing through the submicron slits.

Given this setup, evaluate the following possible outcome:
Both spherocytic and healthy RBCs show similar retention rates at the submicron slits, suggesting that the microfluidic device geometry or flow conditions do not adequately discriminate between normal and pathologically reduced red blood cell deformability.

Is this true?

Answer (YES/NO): NO